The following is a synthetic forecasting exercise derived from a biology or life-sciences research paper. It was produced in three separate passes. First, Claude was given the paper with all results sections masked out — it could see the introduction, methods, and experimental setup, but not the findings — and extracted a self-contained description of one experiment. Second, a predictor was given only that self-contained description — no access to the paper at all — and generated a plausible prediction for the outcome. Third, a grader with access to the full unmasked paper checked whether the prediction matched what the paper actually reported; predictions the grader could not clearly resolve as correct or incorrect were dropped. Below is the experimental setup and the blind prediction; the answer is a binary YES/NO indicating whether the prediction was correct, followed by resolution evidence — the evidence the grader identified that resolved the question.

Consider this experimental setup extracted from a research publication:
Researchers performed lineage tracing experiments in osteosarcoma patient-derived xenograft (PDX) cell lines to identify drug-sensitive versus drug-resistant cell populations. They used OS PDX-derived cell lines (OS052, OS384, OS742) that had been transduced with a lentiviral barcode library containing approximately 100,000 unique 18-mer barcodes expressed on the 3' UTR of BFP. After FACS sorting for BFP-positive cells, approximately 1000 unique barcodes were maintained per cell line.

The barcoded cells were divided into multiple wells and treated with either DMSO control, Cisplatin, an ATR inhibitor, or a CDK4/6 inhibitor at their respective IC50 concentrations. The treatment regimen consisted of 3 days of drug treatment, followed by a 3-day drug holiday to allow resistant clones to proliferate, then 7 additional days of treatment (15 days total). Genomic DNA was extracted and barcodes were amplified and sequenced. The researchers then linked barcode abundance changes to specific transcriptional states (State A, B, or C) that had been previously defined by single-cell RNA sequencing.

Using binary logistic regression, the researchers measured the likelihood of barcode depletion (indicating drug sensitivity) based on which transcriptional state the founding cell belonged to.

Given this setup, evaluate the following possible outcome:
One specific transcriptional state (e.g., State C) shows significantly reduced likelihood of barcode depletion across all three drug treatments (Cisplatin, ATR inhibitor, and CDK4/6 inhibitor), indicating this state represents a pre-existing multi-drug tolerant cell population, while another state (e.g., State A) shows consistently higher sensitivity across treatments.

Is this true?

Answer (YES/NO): NO